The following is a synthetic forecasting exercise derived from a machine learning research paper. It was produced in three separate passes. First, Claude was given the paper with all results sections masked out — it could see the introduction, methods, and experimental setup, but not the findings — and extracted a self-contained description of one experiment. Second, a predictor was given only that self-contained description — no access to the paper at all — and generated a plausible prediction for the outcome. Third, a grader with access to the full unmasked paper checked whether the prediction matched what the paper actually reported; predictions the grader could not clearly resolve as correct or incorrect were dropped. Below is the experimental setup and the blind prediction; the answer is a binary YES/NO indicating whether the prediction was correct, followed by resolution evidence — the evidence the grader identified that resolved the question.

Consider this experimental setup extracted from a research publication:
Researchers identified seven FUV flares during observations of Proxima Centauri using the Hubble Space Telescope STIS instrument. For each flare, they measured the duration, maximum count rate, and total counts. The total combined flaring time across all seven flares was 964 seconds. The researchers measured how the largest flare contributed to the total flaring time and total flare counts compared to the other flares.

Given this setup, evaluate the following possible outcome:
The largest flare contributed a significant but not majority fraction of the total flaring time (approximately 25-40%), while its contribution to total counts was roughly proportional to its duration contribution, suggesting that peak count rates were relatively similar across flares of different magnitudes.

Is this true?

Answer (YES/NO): NO